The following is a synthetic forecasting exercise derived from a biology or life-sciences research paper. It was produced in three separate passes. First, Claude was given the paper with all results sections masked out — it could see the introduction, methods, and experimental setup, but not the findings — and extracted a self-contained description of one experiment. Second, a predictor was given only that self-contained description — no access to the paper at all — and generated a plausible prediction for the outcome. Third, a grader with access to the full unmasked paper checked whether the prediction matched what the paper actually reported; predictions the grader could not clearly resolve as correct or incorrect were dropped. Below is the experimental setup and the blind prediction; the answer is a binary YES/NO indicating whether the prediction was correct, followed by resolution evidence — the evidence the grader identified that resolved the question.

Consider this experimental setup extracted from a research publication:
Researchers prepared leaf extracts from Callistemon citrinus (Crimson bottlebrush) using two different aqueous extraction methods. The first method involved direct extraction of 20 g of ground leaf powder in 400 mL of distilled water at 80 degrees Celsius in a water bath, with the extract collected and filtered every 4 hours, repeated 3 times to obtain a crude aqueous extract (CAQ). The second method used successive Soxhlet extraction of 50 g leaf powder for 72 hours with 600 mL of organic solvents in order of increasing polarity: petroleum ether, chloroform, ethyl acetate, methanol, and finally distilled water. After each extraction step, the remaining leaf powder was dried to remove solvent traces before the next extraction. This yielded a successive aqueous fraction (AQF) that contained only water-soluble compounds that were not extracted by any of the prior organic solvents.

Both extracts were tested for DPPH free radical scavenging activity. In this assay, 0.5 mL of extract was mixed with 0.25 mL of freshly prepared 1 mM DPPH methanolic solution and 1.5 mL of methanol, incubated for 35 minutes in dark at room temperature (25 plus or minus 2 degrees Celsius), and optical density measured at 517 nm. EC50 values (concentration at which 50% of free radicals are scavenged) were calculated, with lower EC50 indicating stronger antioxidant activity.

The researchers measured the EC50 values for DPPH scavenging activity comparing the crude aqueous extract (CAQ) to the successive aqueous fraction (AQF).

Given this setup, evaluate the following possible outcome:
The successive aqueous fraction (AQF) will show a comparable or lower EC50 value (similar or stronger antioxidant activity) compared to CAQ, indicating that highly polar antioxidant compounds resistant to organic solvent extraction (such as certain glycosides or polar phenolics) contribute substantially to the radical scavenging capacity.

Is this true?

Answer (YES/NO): YES